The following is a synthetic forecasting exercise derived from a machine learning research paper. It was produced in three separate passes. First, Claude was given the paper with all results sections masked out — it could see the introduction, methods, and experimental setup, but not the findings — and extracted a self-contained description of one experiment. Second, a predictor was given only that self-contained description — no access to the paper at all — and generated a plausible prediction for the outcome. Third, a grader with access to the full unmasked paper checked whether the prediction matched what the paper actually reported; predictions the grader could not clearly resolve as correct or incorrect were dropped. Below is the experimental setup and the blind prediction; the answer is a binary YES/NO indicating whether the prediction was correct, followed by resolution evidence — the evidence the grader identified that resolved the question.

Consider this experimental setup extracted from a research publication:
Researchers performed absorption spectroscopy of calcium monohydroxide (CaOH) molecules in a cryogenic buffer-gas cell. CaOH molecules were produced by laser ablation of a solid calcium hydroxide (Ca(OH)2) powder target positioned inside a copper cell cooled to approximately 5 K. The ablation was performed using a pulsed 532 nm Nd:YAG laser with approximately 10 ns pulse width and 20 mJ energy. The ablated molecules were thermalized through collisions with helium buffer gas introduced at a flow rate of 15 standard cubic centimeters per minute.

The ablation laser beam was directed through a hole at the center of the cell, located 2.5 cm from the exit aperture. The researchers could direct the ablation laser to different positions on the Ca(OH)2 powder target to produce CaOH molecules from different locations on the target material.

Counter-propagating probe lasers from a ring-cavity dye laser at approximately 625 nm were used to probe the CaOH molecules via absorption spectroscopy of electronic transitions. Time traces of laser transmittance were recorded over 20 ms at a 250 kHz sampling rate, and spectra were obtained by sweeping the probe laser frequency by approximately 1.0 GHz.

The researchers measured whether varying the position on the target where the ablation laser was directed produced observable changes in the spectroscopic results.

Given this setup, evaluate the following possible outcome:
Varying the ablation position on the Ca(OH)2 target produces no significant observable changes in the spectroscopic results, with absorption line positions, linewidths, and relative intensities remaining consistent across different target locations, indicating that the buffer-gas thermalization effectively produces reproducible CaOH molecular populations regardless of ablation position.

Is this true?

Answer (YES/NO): YES